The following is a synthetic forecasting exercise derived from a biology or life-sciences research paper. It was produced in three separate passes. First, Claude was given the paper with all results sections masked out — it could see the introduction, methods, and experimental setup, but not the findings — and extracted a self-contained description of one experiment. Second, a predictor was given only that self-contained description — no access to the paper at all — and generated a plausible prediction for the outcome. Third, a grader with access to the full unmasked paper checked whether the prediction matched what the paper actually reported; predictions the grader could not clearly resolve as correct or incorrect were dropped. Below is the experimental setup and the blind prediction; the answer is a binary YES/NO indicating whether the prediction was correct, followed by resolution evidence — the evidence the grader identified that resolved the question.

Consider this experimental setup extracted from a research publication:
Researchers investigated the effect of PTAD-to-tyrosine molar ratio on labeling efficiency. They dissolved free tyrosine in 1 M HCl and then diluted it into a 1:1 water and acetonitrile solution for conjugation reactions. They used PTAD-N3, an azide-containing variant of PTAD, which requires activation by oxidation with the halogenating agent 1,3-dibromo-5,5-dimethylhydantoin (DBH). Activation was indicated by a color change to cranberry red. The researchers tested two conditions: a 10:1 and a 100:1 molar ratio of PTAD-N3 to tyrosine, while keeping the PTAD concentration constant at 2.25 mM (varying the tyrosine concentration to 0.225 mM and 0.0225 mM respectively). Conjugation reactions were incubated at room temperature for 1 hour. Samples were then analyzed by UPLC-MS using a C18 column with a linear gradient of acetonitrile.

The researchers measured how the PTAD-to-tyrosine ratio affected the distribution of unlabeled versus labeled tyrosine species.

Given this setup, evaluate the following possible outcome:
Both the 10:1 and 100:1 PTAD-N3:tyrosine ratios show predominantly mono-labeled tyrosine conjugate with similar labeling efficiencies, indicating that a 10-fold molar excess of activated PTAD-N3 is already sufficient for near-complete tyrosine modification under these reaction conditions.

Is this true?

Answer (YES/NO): NO